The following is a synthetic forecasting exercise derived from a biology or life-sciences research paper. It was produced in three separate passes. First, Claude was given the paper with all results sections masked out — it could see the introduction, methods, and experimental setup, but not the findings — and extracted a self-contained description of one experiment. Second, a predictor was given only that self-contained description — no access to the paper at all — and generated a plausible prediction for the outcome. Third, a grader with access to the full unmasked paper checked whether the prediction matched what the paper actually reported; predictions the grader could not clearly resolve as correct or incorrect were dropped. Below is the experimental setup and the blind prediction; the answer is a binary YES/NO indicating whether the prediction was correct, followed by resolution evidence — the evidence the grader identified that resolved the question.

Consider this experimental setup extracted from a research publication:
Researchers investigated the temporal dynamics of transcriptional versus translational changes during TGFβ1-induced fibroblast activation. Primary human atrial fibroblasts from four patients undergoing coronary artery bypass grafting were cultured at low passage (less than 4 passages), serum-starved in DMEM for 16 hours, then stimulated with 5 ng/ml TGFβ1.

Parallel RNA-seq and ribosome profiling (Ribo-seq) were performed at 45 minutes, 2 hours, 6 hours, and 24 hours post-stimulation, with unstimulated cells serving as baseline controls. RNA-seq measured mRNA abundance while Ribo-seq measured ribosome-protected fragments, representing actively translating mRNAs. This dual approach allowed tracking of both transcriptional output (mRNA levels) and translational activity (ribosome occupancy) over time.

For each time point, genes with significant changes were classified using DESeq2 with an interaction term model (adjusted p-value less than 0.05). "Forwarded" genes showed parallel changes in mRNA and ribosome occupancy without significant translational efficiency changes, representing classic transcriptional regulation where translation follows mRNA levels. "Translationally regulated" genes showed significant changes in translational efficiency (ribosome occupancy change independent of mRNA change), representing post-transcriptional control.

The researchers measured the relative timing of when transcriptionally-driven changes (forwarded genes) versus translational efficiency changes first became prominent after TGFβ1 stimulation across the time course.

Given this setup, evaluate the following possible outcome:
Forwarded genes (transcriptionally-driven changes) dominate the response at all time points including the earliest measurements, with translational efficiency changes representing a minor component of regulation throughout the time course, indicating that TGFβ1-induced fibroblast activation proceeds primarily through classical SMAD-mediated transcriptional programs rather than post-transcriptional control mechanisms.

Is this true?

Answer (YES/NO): NO